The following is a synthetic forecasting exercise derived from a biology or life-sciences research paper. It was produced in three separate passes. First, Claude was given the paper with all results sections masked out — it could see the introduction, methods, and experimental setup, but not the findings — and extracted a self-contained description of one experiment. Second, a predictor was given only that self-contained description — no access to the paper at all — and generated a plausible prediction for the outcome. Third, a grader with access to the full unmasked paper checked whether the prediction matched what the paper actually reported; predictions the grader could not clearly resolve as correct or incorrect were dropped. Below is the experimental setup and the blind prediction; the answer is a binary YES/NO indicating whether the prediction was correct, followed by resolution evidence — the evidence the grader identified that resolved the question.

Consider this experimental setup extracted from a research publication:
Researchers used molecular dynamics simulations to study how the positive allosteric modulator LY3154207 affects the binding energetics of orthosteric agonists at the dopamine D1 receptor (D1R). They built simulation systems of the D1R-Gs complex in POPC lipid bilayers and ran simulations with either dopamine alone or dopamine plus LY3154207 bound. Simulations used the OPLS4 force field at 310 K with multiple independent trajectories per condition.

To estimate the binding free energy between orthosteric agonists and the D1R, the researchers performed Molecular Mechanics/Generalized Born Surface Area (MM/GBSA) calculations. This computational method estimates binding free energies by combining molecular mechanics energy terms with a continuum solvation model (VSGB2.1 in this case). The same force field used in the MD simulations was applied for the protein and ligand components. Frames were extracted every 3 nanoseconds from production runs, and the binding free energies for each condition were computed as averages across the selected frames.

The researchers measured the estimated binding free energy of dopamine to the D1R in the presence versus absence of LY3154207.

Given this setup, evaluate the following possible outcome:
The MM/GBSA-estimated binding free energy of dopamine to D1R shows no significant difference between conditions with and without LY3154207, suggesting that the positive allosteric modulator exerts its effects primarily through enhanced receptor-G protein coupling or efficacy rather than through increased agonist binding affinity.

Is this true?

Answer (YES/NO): YES